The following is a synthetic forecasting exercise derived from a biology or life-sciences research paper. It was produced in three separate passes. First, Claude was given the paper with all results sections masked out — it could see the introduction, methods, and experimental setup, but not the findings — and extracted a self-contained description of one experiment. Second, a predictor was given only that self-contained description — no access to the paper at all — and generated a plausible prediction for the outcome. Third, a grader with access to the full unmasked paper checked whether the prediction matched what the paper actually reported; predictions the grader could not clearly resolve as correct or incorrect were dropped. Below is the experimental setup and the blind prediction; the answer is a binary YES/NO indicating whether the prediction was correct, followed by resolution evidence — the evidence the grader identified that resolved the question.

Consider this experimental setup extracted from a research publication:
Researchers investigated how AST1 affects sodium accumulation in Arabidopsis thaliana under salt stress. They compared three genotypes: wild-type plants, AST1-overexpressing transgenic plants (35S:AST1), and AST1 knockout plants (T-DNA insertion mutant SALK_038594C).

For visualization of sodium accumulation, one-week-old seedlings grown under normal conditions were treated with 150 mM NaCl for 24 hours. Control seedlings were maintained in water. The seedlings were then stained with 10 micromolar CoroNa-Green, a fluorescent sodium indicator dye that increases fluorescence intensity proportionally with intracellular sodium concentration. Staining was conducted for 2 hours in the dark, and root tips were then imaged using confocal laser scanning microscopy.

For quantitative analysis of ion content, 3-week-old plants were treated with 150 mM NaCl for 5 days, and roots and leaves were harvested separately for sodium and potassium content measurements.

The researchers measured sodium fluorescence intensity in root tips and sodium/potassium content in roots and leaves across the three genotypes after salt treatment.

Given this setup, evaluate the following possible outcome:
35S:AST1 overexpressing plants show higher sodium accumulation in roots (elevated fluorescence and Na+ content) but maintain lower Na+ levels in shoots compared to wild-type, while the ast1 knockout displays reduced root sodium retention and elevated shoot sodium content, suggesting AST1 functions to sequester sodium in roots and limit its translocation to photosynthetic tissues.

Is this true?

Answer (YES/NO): NO